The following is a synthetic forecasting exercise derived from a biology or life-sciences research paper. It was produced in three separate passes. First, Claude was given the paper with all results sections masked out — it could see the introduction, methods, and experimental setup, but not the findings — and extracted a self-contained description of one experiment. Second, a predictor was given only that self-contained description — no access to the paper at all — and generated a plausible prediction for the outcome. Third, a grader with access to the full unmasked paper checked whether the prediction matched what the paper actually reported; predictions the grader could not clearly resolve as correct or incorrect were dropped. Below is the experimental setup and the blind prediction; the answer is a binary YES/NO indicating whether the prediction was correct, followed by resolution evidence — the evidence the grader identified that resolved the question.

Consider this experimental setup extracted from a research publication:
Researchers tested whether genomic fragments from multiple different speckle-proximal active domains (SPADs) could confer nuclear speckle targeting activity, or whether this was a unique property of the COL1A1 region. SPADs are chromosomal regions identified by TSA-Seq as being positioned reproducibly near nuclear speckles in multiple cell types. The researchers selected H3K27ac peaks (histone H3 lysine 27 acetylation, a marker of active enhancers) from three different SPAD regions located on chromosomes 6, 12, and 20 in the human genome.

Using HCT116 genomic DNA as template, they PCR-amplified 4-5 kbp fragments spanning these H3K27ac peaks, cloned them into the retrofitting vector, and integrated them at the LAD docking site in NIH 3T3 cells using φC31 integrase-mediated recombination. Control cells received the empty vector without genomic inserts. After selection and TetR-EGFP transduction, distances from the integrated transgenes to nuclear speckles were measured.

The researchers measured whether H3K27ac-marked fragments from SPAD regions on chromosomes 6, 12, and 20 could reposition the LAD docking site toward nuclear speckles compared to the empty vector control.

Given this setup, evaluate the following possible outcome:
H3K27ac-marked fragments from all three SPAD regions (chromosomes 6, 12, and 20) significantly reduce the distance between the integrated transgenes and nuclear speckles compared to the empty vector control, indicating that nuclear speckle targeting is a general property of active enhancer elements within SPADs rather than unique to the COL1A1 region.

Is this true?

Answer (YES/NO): YES